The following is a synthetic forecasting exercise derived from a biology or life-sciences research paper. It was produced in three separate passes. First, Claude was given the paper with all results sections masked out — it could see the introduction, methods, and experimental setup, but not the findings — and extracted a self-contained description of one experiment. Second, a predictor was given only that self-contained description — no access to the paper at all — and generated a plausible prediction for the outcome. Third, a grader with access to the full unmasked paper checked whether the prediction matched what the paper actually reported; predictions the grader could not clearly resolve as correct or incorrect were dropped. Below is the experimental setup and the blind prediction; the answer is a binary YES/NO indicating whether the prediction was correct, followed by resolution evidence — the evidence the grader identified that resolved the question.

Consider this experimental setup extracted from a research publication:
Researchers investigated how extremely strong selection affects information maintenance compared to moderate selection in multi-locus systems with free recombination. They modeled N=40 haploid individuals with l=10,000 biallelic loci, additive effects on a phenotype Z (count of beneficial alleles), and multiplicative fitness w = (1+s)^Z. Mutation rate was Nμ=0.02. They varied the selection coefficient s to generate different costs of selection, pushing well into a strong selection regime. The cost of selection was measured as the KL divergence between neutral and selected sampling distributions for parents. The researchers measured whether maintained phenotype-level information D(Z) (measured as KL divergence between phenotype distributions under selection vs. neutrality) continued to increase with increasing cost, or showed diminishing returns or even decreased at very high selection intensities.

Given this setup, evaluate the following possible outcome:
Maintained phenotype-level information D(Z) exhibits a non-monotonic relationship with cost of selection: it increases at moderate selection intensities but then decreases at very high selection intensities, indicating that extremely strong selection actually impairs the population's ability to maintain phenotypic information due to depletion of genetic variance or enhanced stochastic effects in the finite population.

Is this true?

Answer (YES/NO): YES